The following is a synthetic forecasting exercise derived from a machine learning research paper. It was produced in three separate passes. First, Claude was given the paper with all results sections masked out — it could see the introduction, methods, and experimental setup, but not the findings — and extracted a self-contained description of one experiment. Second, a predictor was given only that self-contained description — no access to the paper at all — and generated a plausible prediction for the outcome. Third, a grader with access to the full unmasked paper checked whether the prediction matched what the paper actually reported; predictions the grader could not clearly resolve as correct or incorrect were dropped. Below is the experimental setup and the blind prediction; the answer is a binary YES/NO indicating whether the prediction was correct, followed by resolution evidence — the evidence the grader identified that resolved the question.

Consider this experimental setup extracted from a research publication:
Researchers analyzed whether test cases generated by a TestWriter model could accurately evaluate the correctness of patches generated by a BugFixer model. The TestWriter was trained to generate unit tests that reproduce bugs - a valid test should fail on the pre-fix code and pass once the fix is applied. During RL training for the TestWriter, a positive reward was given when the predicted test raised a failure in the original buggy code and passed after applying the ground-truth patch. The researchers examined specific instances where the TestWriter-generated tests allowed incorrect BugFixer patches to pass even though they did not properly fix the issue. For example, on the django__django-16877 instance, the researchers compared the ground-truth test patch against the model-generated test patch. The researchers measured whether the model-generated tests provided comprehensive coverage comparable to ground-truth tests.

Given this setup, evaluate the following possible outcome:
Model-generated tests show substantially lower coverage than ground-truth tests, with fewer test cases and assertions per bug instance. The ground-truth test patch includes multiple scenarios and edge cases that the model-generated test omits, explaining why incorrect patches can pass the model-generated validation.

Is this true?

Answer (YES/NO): YES